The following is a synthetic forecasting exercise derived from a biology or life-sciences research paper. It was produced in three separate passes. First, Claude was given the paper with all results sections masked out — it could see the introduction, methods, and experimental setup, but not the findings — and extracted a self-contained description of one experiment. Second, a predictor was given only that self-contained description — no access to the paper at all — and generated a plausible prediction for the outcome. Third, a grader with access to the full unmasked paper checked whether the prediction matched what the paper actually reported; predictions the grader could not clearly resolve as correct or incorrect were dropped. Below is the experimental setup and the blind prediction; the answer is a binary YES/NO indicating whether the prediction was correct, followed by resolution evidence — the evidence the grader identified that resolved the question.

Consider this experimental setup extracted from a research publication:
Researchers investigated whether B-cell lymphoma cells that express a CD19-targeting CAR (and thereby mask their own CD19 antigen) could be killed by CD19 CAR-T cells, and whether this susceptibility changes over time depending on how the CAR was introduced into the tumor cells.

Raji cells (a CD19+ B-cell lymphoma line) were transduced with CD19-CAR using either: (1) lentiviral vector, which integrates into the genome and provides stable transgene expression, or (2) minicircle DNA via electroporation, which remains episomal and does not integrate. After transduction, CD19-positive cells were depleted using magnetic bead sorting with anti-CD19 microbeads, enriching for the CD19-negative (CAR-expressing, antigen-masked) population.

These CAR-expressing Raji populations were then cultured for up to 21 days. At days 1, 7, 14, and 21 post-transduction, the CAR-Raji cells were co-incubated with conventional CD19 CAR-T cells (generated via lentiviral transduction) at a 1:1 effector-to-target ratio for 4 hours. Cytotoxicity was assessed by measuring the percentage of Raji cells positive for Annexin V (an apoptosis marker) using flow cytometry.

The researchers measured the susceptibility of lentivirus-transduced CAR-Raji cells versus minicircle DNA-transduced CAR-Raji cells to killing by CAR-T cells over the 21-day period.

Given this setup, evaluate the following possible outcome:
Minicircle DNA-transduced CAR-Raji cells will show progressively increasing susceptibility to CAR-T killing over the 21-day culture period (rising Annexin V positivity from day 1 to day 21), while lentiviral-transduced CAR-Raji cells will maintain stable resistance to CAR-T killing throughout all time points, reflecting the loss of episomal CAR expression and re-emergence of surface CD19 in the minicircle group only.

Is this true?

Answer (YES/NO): YES